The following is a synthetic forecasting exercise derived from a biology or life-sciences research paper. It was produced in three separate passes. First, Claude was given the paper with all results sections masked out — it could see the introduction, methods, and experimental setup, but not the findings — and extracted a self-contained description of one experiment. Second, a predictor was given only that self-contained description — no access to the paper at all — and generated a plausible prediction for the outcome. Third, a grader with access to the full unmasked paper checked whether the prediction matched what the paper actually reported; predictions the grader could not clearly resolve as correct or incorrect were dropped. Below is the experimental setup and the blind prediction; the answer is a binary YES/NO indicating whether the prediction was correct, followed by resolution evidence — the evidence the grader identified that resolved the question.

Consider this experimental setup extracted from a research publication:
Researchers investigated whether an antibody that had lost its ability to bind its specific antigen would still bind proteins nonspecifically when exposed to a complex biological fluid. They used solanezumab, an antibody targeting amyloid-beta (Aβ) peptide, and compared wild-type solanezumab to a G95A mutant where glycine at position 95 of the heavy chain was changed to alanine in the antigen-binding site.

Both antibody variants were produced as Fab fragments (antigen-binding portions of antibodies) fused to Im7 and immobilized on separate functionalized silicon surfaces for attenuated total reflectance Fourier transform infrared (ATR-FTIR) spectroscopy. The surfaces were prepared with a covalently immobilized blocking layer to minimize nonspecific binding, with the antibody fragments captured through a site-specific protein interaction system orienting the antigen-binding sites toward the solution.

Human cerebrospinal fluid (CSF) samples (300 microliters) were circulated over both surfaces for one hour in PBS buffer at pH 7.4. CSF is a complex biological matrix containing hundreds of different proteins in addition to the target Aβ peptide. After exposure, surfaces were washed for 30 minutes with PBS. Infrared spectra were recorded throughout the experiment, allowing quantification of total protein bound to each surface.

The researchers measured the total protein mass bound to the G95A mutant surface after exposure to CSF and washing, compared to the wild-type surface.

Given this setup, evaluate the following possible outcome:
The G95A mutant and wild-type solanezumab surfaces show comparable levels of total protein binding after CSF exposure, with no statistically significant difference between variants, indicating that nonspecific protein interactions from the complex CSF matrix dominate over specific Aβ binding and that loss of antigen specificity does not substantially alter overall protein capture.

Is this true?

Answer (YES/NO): NO